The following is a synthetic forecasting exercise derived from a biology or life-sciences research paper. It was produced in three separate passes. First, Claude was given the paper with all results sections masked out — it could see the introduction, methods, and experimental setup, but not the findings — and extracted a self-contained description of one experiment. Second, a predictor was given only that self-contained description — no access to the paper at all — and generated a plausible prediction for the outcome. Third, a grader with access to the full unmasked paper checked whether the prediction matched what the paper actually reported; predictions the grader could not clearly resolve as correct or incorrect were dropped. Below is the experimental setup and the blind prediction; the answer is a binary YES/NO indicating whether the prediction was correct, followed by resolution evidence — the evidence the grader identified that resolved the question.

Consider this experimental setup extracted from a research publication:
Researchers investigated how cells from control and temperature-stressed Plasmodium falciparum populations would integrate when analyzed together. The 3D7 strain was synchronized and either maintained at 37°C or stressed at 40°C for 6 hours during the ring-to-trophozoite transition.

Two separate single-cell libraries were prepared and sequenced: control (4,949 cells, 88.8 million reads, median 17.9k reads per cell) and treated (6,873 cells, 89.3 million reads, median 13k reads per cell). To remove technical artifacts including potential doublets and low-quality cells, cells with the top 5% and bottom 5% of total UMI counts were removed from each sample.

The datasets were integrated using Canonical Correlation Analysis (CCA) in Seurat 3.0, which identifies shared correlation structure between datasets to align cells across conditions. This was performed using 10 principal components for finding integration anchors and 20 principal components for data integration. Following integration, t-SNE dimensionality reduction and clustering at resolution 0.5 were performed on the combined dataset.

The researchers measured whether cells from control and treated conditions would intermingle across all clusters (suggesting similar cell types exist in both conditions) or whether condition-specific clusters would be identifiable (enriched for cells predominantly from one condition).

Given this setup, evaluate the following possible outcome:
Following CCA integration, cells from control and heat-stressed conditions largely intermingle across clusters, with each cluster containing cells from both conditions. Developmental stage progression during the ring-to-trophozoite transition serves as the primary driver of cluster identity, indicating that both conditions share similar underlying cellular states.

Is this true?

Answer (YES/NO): NO